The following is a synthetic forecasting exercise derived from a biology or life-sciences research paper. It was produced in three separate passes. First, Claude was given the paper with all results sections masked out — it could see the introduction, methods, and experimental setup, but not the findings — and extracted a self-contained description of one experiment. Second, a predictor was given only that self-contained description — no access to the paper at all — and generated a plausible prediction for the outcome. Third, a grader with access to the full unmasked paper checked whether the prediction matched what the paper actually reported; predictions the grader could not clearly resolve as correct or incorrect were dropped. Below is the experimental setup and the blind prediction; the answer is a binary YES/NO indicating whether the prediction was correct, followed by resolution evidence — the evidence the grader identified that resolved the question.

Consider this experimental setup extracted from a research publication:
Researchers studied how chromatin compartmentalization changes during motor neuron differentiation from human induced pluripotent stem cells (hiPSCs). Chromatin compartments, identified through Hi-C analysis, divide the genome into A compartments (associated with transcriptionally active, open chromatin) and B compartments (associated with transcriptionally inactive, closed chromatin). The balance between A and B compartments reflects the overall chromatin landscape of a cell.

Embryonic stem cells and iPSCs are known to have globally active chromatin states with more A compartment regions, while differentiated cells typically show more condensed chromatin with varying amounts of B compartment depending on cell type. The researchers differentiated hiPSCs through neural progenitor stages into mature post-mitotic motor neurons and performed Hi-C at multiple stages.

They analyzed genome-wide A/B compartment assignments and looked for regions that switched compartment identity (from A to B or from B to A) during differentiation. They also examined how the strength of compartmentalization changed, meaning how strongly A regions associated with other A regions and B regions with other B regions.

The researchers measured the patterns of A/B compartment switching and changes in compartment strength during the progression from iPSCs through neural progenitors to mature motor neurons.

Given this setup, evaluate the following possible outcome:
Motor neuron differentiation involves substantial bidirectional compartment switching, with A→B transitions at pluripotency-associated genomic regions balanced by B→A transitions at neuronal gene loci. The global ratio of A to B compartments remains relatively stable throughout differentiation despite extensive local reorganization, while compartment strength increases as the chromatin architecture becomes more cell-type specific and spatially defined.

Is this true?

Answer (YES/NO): NO